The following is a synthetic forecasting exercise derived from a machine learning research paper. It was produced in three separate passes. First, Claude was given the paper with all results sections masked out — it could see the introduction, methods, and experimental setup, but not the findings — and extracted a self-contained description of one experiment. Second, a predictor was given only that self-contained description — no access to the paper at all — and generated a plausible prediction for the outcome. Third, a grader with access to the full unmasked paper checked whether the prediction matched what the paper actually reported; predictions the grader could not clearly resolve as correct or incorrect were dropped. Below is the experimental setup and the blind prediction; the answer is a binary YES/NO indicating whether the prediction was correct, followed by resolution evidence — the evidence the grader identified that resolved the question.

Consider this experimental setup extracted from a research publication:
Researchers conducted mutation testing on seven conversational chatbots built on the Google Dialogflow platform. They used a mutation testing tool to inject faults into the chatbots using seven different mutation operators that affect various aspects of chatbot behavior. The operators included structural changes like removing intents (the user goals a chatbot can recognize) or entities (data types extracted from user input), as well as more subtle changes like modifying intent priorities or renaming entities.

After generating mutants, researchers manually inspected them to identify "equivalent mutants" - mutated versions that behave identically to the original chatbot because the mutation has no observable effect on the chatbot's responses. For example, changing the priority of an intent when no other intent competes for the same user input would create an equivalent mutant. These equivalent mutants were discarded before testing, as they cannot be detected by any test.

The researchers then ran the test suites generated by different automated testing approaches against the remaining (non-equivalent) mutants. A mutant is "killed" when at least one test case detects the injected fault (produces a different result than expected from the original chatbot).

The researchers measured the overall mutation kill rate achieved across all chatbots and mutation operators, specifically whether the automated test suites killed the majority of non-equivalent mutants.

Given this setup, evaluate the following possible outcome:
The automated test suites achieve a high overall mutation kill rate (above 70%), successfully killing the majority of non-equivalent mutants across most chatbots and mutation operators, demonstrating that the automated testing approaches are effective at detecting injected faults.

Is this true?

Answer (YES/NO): NO